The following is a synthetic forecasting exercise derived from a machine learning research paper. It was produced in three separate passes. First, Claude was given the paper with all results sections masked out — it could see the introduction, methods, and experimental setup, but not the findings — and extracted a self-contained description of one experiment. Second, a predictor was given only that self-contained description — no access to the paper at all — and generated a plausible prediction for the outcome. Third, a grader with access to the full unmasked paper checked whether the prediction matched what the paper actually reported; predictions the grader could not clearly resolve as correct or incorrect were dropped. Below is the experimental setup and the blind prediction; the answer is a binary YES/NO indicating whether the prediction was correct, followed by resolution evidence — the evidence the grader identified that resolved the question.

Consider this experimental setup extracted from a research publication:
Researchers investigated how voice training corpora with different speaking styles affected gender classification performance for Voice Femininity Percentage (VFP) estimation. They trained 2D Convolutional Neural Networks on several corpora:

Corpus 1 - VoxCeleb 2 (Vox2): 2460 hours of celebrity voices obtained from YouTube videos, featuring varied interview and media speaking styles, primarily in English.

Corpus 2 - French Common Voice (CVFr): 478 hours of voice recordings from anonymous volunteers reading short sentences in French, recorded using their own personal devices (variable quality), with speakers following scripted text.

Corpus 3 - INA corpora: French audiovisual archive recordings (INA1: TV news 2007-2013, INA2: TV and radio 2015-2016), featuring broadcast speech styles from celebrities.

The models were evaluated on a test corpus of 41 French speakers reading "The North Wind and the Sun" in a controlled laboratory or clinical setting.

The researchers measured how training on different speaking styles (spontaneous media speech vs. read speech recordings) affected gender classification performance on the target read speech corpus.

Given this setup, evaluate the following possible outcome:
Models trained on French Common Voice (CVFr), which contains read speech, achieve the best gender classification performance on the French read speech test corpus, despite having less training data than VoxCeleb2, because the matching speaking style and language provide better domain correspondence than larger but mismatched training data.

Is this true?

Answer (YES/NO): NO